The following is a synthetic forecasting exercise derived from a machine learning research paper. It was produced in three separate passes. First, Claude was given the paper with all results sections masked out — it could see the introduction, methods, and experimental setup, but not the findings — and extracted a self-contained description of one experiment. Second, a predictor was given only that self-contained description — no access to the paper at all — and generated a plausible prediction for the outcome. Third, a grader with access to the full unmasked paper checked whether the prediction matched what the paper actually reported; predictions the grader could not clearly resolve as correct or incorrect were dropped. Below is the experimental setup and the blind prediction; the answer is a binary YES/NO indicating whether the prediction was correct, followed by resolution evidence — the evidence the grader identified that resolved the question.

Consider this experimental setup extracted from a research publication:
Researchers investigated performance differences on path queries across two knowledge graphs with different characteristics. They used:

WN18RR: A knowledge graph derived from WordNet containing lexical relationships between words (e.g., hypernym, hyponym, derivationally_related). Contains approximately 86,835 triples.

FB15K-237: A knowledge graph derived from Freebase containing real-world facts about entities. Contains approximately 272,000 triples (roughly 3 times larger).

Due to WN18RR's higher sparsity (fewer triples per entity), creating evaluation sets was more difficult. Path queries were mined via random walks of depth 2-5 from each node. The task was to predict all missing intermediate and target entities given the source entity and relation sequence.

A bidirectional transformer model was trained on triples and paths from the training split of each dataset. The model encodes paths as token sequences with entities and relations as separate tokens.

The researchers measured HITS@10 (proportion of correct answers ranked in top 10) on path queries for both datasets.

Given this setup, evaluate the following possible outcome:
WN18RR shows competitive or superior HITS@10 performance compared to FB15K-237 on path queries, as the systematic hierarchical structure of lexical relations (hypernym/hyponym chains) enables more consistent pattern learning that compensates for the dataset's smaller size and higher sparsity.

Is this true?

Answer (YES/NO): YES